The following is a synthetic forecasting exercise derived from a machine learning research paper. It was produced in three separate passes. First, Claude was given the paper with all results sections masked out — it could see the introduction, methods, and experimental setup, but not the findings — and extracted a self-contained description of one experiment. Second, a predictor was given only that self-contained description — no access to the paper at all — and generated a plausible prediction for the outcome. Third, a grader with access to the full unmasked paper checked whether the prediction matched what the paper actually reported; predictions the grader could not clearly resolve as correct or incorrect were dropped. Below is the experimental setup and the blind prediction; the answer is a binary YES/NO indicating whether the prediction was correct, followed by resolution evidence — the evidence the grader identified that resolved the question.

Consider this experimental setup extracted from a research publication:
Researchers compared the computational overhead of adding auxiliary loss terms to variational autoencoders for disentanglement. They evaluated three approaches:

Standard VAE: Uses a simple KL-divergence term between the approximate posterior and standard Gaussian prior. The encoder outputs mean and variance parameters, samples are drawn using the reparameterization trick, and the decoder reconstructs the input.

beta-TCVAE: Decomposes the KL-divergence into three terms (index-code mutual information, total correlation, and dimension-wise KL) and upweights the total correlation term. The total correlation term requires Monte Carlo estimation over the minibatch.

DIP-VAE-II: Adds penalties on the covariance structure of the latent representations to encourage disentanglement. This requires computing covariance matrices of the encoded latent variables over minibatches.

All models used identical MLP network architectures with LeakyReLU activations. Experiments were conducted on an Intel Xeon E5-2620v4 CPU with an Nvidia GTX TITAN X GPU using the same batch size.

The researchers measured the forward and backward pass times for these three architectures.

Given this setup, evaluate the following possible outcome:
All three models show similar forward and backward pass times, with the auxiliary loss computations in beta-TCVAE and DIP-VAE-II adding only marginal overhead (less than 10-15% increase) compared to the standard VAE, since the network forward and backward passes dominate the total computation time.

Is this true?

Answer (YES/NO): NO